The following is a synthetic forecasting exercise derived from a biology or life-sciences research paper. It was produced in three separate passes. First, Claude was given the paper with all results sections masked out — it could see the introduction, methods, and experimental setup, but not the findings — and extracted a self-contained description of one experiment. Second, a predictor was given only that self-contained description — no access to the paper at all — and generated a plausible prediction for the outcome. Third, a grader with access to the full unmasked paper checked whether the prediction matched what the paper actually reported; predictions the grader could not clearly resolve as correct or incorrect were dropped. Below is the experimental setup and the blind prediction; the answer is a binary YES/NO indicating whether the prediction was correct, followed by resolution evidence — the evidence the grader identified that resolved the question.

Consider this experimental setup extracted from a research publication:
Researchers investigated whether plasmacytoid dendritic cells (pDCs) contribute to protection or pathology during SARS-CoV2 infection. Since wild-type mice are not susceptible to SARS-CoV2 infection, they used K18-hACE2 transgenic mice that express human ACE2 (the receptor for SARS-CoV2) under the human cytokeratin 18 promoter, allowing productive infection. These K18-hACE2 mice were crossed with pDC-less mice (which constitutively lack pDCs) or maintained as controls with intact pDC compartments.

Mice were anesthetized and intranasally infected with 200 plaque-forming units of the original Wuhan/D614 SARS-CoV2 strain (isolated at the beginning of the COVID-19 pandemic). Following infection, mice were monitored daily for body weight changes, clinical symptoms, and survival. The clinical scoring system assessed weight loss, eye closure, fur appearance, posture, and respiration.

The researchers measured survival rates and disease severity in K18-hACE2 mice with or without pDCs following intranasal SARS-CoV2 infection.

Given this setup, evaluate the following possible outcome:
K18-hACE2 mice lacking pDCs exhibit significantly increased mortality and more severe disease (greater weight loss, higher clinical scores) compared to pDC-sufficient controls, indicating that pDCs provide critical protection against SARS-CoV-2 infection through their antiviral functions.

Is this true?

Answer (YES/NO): NO